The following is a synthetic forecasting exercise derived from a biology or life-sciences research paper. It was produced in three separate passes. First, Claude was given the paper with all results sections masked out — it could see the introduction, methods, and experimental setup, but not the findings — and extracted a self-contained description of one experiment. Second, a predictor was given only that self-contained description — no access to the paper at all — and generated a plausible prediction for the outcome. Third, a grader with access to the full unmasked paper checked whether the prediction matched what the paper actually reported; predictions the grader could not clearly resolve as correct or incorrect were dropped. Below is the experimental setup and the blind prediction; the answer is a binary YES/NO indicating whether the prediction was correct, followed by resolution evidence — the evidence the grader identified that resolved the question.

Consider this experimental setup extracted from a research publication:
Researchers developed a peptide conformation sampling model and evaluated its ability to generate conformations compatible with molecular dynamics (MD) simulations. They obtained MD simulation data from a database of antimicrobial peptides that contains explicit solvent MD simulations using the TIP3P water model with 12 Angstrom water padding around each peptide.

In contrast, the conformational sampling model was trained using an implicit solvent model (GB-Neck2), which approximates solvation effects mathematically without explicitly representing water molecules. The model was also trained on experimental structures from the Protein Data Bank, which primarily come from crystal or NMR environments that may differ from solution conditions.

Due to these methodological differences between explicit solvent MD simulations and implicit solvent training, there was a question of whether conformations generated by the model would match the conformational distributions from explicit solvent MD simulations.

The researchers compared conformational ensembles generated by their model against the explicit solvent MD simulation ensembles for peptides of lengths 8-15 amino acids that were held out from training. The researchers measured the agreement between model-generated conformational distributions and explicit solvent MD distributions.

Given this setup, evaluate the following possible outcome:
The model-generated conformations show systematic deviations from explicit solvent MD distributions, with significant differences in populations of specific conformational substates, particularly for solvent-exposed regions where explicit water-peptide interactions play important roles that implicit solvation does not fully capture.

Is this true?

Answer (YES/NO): NO